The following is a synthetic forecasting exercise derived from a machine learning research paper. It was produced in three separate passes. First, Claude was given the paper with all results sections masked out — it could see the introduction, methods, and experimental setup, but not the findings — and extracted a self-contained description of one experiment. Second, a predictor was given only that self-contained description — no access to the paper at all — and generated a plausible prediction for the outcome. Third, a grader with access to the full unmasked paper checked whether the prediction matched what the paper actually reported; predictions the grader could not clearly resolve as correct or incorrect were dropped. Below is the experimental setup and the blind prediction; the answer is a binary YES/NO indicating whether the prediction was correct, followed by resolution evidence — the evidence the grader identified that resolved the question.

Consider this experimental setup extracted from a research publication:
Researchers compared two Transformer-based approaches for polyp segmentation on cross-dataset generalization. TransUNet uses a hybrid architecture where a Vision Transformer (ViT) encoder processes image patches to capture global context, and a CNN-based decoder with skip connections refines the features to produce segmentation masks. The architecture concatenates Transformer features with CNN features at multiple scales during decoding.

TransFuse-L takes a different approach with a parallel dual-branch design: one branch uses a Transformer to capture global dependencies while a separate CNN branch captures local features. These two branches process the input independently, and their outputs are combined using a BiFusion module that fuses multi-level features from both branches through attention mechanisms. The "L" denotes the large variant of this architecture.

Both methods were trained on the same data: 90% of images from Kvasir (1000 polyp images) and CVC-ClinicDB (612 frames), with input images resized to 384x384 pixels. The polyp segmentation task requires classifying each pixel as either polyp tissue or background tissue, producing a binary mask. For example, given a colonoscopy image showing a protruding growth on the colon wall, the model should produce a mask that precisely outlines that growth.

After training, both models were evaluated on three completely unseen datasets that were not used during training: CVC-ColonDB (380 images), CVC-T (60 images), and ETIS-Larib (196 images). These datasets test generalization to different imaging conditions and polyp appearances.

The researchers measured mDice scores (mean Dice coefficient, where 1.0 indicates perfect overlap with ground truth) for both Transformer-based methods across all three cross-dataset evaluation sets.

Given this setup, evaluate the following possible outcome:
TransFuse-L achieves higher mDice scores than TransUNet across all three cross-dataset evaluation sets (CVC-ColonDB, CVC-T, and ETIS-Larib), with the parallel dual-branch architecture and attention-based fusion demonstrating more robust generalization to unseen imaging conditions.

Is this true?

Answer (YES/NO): NO